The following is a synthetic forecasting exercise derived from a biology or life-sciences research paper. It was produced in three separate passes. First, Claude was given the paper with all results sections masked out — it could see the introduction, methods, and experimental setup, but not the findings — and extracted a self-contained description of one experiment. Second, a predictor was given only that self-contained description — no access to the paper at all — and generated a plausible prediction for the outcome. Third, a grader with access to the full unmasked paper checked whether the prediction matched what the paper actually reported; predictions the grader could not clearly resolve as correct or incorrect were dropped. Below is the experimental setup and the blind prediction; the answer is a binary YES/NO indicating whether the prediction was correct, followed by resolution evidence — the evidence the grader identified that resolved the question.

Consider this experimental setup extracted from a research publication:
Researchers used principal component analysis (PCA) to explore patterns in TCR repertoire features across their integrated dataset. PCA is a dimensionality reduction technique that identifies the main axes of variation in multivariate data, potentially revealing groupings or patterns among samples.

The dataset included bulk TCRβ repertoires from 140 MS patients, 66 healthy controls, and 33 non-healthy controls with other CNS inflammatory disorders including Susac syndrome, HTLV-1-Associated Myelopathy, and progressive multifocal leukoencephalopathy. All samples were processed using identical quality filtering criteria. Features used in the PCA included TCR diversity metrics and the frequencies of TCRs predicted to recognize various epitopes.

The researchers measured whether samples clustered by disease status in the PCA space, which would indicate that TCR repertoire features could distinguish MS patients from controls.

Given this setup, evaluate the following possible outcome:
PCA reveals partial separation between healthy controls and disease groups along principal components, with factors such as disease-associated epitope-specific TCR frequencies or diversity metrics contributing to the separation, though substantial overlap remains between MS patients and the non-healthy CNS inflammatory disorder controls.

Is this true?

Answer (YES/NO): NO